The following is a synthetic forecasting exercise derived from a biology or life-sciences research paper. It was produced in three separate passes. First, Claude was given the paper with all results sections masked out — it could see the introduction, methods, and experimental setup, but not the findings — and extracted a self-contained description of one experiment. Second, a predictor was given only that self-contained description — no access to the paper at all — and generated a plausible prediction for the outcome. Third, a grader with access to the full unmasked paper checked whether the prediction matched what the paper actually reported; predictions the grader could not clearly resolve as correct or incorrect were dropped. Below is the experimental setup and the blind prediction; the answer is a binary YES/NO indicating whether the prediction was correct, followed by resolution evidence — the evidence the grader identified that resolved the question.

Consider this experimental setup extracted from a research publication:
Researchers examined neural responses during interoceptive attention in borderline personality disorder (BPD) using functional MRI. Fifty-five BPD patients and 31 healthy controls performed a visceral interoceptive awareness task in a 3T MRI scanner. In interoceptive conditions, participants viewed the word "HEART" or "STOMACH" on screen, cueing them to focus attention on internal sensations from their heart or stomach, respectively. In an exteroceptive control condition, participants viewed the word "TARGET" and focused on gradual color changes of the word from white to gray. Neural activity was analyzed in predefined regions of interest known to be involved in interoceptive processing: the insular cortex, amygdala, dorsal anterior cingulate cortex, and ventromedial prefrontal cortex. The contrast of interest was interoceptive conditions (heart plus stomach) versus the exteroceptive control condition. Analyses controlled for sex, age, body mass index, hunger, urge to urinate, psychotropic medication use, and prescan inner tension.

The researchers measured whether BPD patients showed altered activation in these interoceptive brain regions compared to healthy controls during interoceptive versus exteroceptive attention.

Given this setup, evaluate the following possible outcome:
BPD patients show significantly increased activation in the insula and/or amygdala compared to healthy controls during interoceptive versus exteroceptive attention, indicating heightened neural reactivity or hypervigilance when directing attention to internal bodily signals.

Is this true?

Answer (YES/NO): NO